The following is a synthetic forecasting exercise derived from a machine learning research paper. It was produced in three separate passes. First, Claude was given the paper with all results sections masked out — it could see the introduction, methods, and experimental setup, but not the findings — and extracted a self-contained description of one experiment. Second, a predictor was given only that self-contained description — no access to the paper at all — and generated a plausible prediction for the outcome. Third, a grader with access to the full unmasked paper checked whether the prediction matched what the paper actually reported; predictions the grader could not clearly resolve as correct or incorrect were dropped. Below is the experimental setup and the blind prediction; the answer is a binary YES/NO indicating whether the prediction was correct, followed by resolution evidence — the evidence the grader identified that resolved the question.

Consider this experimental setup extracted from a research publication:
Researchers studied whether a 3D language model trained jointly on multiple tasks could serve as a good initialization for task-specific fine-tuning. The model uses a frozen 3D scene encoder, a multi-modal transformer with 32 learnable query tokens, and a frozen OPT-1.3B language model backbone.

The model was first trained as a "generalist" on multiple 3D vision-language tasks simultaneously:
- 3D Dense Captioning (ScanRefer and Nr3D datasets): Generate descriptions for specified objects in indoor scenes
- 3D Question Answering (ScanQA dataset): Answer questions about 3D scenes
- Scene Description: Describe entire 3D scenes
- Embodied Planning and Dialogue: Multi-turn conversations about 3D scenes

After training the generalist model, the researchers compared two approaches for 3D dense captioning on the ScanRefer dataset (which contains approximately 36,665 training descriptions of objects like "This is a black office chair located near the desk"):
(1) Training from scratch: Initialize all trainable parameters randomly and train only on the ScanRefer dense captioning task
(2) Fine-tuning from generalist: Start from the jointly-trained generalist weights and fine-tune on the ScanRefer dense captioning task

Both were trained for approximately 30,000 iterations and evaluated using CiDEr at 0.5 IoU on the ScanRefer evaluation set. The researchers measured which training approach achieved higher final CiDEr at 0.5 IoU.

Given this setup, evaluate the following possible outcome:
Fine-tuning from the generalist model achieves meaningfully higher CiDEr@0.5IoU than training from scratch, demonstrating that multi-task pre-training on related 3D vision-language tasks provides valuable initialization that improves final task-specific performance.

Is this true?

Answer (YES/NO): YES